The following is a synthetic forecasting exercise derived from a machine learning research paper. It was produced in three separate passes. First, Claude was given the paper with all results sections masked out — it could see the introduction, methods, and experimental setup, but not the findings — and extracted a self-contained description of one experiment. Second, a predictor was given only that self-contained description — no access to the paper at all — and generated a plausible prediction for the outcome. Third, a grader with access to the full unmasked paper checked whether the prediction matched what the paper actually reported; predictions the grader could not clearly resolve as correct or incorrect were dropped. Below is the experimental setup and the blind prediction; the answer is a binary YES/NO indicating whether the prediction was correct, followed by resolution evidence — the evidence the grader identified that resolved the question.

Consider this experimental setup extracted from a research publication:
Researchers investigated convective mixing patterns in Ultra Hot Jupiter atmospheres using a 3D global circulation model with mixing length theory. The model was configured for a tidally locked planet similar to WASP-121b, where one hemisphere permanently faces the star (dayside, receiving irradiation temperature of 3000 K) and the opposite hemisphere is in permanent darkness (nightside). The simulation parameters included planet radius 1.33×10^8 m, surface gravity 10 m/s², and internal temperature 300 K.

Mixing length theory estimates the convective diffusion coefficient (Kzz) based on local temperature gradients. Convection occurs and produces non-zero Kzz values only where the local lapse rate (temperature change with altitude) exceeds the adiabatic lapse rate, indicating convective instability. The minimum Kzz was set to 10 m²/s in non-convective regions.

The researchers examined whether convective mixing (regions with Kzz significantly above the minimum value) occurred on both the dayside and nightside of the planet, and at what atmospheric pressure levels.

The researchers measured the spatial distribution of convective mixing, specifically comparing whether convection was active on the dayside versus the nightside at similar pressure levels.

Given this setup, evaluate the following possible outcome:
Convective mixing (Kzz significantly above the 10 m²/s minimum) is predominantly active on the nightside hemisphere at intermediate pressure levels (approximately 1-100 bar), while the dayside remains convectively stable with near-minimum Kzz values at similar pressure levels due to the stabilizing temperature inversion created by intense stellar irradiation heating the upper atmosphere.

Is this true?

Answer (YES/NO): NO